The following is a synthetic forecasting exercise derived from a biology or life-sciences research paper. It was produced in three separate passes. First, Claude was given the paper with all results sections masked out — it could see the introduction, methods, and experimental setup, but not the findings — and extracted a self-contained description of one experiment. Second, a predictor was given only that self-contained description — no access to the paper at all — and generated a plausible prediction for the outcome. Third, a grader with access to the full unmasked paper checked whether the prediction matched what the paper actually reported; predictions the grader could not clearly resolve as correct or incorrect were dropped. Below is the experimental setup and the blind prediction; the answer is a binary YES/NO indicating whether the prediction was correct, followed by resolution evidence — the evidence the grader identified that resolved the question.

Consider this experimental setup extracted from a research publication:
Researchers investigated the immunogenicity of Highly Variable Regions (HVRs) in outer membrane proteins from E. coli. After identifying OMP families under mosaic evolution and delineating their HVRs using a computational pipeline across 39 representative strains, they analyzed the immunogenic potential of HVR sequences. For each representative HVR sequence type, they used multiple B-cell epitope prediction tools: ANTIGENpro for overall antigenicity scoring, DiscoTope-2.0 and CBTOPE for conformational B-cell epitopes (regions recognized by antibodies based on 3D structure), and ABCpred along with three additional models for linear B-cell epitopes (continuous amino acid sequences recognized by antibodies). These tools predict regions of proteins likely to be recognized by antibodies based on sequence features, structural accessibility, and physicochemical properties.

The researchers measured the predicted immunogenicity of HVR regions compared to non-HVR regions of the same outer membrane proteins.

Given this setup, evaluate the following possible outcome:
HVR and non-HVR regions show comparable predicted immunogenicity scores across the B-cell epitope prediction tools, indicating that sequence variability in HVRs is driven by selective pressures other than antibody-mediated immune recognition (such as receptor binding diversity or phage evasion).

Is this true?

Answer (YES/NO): NO